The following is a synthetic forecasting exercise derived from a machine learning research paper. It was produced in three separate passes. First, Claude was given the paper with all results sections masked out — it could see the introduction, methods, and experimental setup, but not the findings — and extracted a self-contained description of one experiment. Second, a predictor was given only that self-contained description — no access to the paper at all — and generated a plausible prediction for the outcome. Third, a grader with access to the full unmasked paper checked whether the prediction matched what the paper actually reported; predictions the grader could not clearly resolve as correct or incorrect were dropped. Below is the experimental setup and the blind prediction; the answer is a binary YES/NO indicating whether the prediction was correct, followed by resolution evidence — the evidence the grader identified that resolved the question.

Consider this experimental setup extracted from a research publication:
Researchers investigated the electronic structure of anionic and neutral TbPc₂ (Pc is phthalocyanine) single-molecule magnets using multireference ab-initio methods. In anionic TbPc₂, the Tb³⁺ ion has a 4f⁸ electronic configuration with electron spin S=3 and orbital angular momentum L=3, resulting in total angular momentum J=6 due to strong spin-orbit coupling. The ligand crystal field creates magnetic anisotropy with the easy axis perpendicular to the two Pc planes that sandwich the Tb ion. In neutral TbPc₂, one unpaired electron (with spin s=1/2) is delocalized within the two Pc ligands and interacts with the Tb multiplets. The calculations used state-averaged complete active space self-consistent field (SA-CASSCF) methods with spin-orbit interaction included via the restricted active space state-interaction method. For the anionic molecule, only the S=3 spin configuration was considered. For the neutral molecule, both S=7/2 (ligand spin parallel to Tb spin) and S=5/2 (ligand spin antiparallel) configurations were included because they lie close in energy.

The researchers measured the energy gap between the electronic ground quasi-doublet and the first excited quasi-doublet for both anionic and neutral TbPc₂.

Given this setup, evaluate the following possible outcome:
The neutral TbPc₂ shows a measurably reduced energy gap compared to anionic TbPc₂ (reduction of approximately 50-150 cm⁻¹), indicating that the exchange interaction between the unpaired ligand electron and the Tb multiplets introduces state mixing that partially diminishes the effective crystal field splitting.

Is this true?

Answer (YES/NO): NO